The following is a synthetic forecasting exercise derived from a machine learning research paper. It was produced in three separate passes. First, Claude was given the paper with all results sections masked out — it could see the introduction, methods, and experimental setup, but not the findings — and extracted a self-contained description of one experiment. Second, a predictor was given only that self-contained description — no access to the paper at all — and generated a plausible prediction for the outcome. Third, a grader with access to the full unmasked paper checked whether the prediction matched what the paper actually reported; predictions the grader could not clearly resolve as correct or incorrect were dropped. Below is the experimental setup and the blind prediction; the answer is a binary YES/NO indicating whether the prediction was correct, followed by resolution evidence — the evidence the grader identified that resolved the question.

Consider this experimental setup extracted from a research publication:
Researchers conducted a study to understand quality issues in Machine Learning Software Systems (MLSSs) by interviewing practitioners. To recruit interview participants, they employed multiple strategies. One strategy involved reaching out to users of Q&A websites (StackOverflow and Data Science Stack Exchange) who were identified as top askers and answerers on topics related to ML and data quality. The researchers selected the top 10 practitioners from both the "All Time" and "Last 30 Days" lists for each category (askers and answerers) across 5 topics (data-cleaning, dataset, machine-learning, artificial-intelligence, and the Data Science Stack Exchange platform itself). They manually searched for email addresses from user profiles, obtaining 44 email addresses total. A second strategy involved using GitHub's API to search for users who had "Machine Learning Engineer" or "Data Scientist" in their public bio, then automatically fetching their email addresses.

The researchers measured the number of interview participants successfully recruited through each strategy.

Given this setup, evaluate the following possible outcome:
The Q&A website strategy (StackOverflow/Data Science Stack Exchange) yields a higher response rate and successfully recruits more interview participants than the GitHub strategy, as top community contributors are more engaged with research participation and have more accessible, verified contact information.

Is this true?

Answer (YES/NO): NO